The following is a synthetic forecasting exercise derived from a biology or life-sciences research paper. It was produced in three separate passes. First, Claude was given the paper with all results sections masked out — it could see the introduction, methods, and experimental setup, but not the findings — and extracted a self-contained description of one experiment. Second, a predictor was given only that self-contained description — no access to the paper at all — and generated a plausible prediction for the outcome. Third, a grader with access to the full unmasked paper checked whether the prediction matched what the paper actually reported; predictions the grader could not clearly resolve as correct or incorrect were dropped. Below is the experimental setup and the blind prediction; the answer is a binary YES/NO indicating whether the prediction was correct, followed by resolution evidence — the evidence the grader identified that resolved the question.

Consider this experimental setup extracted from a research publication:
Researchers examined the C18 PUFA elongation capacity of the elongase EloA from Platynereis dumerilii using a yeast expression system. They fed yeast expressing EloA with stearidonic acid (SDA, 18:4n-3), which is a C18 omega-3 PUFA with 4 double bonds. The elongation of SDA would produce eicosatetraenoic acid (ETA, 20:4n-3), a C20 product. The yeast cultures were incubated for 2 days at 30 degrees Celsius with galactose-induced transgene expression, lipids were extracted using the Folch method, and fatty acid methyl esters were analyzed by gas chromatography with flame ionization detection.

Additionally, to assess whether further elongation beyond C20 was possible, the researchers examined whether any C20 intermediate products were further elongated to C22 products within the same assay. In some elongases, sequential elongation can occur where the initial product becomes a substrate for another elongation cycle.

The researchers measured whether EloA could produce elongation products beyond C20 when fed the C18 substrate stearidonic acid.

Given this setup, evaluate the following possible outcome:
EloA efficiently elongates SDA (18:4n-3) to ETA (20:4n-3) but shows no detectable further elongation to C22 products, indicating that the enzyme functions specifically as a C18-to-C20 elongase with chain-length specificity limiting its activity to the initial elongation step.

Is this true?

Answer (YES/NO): YES